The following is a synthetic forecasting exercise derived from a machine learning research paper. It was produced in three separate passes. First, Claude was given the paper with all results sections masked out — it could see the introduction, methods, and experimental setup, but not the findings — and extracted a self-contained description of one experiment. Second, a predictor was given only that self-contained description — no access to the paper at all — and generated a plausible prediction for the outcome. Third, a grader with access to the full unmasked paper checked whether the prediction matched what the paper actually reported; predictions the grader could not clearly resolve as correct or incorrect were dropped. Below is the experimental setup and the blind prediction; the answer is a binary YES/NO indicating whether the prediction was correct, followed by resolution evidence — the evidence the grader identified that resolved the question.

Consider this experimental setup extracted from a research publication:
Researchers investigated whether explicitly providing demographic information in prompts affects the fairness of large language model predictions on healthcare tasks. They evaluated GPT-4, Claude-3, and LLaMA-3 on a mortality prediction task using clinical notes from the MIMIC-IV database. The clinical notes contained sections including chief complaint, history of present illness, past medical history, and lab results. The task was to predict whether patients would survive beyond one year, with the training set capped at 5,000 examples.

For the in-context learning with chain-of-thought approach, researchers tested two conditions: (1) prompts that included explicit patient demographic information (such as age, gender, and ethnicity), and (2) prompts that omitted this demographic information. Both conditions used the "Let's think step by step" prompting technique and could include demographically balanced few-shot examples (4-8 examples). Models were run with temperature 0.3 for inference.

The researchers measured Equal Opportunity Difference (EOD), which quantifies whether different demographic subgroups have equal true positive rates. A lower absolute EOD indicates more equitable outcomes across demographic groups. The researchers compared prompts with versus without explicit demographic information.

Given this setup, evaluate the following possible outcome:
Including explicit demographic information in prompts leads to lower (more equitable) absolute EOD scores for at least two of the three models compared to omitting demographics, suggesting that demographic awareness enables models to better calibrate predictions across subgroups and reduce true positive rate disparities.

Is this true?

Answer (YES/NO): NO